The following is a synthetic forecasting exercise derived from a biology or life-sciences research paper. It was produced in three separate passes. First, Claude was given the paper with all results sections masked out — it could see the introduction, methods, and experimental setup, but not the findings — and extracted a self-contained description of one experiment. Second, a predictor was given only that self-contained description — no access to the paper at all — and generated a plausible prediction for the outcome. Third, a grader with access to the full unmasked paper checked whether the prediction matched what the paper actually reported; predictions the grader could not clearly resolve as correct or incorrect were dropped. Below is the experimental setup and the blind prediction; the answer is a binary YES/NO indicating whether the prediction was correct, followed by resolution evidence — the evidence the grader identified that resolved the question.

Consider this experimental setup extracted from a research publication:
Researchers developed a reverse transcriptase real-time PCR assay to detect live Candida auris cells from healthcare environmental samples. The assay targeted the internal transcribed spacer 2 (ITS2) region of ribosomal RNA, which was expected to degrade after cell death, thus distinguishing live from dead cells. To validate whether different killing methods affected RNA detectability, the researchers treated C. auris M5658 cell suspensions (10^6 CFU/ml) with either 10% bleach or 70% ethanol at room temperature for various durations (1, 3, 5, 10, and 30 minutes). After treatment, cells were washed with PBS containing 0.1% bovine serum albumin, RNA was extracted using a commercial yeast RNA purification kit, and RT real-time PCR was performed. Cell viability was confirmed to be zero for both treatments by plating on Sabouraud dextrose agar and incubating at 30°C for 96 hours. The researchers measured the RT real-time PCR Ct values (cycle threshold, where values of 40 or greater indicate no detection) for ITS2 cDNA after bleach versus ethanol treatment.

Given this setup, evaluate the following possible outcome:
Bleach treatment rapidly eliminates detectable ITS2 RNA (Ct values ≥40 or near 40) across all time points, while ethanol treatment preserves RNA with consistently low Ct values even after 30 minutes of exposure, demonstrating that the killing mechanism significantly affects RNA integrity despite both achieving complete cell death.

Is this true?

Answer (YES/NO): YES